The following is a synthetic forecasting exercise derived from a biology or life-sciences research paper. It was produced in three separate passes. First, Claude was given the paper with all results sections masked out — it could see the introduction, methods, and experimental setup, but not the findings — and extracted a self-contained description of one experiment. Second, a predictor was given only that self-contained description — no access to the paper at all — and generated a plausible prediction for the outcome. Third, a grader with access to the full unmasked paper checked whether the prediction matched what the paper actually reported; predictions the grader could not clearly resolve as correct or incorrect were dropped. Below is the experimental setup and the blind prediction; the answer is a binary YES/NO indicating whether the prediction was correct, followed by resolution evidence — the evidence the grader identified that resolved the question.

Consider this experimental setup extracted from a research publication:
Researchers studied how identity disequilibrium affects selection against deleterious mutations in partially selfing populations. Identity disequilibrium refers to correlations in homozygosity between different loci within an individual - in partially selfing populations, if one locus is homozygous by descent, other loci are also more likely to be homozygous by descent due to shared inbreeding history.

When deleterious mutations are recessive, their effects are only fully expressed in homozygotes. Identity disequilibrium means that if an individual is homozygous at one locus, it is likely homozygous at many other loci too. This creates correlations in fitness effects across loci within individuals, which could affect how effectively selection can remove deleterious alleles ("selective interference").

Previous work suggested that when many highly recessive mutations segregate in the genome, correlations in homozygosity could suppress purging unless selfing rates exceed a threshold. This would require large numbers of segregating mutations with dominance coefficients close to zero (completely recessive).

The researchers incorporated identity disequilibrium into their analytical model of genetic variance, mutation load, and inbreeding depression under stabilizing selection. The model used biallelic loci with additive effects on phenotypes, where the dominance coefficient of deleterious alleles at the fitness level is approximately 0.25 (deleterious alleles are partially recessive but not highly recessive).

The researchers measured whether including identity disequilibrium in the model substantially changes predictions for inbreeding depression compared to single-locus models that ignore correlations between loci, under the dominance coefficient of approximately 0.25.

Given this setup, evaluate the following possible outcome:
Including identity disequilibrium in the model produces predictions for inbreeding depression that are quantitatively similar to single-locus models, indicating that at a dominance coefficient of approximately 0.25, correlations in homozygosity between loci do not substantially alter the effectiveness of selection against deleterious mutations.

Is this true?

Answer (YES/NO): YES